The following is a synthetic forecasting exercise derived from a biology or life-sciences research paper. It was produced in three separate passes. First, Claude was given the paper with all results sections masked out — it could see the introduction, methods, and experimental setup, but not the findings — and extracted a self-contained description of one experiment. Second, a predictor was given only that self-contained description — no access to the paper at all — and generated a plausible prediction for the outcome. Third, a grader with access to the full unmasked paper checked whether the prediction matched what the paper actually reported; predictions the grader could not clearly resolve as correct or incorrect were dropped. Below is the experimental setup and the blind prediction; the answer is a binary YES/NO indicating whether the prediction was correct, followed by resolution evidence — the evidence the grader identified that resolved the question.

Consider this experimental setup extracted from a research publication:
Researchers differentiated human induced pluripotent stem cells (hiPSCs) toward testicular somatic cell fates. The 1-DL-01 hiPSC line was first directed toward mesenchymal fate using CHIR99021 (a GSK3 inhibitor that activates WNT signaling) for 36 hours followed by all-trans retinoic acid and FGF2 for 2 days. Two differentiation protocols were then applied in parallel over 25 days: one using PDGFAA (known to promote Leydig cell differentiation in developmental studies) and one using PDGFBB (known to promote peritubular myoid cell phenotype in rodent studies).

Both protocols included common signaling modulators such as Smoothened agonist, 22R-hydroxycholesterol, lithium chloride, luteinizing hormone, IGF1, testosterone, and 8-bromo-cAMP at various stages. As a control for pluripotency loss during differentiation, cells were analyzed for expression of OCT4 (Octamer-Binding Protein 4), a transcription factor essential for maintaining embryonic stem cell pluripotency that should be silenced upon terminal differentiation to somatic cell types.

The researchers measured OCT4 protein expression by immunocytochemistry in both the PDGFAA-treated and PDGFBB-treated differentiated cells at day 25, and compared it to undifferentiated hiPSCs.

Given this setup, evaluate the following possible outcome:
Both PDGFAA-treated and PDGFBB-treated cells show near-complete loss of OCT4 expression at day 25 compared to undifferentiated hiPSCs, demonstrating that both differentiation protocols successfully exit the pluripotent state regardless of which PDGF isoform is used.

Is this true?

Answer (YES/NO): YES